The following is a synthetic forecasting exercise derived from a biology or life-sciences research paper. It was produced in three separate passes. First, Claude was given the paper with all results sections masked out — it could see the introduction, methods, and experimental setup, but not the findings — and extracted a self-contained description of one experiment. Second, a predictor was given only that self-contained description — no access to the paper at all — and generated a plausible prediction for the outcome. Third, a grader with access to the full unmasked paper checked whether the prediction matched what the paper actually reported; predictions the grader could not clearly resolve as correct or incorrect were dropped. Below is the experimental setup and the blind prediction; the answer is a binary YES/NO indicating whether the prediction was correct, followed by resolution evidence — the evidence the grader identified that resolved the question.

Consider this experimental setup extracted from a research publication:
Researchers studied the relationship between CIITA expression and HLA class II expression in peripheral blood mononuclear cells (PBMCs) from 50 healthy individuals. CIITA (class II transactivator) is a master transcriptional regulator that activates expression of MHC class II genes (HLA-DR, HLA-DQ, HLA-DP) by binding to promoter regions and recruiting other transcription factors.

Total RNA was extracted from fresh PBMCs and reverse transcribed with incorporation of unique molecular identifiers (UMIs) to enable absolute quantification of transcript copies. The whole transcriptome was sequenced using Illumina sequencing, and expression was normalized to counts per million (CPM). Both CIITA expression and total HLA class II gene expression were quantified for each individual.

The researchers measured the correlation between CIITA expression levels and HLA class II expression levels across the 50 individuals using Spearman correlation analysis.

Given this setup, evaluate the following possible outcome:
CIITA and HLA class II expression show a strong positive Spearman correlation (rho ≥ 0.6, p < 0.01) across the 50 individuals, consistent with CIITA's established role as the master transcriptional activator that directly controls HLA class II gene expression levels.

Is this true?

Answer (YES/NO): NO